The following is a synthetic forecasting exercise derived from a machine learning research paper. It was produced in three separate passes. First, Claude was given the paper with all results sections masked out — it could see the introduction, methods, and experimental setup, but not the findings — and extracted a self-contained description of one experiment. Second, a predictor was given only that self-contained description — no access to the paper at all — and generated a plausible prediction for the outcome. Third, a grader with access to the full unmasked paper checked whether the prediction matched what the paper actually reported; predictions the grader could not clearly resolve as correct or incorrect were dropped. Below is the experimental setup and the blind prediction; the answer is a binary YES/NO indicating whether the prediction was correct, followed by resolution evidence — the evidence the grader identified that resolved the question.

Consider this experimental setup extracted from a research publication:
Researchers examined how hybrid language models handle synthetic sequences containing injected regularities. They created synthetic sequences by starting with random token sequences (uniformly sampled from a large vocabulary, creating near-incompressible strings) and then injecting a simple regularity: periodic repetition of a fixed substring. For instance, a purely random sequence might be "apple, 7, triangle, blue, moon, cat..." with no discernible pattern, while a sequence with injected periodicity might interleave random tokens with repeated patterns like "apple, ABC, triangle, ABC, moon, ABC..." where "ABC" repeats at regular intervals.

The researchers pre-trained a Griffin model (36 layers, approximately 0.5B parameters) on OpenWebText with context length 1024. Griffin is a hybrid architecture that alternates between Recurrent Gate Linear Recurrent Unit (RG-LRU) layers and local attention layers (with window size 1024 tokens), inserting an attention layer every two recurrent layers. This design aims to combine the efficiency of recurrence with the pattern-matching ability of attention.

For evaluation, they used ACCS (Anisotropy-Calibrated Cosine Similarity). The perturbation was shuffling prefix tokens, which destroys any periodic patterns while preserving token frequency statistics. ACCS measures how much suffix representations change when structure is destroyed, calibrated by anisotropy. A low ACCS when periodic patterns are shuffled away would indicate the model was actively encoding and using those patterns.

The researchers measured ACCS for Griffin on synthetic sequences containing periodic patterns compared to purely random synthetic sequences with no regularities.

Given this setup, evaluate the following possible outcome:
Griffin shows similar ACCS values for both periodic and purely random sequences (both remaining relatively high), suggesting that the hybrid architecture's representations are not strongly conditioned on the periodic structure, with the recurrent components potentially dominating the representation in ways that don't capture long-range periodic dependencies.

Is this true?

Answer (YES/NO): NO